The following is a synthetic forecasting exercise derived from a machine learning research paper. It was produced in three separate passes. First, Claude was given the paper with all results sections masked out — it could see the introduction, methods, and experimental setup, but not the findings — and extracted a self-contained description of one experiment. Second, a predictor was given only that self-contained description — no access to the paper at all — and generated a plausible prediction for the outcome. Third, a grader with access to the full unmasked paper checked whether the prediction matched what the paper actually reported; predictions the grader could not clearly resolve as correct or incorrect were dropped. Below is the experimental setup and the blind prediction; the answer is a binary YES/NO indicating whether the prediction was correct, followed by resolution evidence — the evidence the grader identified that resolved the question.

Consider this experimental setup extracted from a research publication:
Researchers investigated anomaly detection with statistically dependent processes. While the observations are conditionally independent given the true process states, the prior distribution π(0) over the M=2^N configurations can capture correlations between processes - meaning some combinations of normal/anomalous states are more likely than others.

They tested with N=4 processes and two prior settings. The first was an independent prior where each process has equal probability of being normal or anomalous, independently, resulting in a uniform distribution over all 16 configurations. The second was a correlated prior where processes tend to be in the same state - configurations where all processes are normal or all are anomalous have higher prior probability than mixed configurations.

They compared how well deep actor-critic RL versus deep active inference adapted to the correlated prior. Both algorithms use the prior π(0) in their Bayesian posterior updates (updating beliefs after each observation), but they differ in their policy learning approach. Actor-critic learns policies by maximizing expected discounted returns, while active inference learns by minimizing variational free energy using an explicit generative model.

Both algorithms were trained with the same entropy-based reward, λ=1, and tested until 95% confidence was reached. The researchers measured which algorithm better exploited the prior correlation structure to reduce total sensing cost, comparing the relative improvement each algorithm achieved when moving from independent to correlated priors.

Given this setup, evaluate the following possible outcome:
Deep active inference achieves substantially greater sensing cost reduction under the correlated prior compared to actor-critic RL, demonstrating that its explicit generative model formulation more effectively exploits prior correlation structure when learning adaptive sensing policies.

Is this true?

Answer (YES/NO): YES